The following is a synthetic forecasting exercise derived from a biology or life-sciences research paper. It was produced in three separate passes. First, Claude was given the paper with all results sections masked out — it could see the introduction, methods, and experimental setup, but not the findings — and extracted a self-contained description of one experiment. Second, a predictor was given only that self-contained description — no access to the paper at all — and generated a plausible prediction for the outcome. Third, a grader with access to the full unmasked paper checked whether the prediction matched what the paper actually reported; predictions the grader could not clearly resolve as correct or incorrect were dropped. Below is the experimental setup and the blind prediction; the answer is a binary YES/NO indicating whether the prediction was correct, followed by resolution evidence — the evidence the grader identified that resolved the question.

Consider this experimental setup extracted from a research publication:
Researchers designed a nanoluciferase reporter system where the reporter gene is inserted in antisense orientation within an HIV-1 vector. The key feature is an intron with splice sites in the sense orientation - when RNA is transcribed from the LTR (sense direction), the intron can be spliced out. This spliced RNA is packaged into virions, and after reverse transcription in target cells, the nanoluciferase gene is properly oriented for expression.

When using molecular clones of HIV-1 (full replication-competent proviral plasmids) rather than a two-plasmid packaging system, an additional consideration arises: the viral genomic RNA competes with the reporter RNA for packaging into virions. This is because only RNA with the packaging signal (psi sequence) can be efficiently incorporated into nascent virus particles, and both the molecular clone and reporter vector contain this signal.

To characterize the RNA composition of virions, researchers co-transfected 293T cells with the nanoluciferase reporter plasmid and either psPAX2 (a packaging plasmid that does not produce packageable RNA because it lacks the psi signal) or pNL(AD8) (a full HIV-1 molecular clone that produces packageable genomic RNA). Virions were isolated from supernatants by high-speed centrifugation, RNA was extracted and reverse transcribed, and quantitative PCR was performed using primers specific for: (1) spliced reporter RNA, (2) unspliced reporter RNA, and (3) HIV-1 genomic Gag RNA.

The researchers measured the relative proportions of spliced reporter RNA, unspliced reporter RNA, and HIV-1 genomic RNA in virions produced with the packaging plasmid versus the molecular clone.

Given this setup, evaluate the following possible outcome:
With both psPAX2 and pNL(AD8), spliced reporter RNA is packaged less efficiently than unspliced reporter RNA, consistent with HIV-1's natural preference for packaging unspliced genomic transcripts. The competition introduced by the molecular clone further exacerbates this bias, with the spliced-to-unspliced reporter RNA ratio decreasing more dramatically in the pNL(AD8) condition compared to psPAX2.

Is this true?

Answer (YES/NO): NO